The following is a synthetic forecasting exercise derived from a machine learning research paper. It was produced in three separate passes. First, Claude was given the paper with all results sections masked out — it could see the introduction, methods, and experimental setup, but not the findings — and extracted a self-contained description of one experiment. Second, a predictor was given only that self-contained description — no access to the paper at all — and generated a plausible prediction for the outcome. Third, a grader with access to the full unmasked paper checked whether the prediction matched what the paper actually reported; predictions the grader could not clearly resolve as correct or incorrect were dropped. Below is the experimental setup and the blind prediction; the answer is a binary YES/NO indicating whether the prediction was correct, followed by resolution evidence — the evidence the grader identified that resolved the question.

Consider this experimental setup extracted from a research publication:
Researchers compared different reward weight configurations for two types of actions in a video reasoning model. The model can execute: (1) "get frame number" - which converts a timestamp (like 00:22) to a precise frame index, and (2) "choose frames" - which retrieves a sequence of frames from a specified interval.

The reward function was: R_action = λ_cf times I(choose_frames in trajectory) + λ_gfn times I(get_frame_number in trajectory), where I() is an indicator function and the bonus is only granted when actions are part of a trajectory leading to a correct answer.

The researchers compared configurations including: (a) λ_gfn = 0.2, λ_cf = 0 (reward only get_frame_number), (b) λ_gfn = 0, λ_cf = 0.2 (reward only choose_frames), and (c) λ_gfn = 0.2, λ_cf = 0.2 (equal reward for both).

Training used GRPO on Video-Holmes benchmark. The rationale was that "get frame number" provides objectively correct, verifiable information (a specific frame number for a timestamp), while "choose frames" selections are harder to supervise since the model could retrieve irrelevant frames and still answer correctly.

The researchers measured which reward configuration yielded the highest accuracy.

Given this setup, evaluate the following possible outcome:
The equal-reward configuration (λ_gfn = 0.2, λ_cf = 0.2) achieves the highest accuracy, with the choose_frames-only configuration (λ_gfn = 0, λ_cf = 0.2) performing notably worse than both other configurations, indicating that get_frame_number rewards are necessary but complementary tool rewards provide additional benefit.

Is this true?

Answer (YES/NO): NO